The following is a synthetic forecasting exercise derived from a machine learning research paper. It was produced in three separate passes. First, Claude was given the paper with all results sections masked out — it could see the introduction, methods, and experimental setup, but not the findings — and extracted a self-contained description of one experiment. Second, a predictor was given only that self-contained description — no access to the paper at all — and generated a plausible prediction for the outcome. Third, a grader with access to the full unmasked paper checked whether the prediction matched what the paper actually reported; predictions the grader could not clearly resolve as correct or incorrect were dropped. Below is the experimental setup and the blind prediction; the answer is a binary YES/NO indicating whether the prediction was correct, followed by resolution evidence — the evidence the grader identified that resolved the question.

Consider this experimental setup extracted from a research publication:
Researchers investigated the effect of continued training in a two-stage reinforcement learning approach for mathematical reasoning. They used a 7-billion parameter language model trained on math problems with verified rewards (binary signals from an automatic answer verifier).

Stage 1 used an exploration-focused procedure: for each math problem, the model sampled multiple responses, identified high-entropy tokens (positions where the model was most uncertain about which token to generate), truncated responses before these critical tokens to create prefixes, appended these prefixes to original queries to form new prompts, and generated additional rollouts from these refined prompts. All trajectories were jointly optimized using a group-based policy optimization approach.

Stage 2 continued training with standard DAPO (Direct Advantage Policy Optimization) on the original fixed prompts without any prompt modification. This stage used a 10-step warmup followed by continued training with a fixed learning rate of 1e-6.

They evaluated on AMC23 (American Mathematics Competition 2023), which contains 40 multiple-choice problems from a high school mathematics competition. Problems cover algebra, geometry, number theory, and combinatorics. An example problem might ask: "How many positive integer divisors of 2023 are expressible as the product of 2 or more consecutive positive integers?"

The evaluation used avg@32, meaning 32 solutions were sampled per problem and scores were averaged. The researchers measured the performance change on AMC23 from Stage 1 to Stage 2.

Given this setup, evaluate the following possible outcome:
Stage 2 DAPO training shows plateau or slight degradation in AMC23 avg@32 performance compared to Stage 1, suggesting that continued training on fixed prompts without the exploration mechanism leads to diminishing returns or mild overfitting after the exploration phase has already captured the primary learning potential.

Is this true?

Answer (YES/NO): NO